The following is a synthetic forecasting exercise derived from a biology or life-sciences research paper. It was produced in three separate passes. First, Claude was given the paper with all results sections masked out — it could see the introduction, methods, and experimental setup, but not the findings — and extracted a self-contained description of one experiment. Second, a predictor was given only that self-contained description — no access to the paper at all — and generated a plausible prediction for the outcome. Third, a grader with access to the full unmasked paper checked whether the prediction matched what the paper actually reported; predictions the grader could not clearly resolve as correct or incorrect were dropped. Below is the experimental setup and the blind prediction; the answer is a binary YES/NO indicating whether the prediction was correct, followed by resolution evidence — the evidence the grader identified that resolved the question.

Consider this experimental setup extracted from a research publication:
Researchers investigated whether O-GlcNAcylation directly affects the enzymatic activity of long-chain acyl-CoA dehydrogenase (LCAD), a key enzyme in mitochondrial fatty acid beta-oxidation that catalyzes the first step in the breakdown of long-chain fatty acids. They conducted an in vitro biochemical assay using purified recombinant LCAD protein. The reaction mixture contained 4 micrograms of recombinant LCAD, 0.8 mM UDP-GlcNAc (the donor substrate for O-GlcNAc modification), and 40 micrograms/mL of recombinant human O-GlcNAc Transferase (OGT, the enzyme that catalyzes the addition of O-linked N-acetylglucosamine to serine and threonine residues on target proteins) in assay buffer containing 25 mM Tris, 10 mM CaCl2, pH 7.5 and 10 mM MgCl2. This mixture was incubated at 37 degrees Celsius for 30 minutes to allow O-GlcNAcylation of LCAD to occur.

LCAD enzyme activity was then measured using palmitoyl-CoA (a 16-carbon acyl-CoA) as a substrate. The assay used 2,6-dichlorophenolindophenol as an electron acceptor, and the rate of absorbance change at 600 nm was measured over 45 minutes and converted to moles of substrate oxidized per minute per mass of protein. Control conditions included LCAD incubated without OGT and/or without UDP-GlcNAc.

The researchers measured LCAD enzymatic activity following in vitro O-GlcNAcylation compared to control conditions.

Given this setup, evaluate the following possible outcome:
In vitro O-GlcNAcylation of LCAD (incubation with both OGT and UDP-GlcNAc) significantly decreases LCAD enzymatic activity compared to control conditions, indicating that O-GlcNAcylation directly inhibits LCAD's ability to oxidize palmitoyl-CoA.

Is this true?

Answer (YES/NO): YES